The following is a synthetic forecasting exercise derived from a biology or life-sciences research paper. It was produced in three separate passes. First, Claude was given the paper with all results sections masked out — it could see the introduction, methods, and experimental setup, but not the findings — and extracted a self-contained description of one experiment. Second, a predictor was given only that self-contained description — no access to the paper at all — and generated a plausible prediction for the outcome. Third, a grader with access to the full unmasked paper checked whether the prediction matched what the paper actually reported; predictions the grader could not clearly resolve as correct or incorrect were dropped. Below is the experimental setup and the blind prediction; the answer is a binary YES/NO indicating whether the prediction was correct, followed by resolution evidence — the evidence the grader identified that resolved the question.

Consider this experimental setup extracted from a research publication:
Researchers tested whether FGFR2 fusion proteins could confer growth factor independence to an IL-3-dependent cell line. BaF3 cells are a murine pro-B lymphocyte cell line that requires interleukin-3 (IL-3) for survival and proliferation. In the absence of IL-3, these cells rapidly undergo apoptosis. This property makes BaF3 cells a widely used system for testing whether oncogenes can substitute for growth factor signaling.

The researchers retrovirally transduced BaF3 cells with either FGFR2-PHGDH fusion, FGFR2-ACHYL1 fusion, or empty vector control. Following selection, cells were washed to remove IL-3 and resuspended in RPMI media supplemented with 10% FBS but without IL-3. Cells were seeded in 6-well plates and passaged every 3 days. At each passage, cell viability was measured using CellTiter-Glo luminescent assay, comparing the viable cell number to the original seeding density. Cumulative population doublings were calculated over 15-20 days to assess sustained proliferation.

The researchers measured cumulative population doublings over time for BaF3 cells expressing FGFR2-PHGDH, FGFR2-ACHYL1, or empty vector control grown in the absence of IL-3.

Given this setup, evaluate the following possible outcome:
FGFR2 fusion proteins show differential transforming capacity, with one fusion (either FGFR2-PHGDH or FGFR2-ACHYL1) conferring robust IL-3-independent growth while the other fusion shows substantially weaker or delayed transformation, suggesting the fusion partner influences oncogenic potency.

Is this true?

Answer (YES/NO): NO